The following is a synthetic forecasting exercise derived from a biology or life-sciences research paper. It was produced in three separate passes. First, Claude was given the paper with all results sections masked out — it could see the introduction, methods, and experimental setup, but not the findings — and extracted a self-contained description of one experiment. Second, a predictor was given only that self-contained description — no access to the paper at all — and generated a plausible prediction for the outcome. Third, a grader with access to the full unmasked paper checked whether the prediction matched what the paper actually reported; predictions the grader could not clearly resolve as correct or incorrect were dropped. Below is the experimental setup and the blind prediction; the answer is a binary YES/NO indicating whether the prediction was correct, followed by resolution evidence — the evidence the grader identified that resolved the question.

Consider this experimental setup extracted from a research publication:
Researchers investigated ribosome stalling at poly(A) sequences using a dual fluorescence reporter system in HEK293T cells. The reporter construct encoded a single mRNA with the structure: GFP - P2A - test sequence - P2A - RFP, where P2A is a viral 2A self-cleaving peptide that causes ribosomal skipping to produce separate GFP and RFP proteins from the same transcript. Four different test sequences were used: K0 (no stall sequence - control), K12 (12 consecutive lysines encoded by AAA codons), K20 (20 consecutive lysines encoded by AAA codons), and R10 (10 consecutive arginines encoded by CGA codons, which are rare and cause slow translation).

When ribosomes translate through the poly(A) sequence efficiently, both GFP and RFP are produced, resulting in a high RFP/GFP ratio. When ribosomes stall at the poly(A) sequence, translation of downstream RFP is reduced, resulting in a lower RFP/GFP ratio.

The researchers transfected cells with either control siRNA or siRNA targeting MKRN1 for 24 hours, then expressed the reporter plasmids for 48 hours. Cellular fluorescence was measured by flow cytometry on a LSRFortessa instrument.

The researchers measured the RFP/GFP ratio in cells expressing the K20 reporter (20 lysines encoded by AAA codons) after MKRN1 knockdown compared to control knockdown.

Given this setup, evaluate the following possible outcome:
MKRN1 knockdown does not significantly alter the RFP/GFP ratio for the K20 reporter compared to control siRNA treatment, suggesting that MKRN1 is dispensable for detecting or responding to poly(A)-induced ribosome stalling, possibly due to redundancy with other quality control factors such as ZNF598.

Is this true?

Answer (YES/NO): NO